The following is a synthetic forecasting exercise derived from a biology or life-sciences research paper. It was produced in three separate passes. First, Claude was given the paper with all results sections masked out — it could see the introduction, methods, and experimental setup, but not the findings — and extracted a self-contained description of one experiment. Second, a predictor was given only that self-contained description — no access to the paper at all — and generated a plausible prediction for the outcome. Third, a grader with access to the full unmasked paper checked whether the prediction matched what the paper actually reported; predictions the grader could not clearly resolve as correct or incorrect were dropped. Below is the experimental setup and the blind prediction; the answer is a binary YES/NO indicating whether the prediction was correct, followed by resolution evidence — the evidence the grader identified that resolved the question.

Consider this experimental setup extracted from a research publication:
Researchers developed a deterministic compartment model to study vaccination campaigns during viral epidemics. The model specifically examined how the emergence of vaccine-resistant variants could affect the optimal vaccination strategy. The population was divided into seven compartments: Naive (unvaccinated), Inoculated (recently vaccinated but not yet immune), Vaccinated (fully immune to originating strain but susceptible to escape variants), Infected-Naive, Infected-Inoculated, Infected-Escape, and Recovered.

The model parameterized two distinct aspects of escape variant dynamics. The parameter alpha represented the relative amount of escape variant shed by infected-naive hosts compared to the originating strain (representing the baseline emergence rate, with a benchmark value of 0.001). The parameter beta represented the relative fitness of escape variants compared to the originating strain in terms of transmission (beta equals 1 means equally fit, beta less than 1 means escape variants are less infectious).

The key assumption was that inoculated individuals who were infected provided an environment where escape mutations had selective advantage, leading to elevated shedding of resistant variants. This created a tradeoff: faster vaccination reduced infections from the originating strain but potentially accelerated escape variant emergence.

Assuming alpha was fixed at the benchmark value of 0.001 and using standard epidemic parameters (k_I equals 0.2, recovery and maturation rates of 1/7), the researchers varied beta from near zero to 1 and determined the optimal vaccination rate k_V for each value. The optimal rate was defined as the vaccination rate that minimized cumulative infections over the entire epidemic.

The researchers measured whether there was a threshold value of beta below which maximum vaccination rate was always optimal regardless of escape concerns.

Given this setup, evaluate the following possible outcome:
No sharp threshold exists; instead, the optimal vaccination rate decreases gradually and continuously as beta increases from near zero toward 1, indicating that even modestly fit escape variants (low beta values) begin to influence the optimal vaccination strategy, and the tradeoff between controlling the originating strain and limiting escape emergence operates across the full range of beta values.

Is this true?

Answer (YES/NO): NO